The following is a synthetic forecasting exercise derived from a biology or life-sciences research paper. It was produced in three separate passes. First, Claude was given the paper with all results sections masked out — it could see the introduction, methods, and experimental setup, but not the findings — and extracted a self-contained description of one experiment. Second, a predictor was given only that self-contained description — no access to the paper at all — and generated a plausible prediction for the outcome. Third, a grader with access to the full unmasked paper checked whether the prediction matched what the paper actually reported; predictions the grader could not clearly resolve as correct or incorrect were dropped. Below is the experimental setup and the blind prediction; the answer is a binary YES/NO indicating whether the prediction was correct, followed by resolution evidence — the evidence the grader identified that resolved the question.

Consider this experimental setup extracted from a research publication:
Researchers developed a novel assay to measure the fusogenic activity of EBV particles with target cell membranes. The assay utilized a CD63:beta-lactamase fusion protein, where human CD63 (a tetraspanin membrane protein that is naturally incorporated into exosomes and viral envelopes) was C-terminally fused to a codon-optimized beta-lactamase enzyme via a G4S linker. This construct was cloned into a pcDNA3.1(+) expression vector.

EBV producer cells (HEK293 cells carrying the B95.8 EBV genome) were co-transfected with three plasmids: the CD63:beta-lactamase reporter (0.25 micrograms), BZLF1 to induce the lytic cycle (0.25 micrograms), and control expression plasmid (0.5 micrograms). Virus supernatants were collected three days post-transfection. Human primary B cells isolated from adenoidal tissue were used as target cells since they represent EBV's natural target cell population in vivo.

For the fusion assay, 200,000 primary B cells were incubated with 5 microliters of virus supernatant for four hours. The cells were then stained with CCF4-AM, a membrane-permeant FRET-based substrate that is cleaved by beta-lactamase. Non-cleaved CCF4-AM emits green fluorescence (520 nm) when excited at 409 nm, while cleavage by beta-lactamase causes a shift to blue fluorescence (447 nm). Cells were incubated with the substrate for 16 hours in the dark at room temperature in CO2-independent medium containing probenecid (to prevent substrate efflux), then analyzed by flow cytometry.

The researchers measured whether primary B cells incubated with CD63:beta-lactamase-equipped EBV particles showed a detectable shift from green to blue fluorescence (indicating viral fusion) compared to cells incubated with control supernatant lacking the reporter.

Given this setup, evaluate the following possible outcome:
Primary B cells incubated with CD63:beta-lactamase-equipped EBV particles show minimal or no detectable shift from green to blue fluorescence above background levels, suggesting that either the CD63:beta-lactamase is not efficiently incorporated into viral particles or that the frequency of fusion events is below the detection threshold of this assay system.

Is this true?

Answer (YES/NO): NO